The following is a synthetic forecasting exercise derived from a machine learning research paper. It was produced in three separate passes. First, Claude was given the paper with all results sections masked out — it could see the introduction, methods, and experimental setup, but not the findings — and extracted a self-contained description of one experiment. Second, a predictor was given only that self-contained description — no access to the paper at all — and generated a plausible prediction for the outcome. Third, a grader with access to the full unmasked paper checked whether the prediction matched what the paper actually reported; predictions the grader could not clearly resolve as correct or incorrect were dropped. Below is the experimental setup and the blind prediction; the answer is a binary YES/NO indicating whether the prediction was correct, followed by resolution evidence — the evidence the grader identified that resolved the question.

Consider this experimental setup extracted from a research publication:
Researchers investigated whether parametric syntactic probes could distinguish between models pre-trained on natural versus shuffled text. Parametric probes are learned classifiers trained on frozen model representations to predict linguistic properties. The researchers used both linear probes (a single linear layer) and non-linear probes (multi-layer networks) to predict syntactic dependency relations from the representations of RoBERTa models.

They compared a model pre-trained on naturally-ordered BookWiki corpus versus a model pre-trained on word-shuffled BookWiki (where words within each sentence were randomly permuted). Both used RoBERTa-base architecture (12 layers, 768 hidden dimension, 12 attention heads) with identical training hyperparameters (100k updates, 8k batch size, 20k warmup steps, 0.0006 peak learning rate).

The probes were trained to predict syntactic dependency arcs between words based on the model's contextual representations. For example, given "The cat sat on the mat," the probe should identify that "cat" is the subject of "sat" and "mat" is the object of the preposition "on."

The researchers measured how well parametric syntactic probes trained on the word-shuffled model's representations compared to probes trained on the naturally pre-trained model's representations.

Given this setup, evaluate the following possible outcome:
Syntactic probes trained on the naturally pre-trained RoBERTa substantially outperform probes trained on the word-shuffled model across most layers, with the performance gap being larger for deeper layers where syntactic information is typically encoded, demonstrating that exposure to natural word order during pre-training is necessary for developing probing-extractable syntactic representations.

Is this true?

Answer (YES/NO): NO